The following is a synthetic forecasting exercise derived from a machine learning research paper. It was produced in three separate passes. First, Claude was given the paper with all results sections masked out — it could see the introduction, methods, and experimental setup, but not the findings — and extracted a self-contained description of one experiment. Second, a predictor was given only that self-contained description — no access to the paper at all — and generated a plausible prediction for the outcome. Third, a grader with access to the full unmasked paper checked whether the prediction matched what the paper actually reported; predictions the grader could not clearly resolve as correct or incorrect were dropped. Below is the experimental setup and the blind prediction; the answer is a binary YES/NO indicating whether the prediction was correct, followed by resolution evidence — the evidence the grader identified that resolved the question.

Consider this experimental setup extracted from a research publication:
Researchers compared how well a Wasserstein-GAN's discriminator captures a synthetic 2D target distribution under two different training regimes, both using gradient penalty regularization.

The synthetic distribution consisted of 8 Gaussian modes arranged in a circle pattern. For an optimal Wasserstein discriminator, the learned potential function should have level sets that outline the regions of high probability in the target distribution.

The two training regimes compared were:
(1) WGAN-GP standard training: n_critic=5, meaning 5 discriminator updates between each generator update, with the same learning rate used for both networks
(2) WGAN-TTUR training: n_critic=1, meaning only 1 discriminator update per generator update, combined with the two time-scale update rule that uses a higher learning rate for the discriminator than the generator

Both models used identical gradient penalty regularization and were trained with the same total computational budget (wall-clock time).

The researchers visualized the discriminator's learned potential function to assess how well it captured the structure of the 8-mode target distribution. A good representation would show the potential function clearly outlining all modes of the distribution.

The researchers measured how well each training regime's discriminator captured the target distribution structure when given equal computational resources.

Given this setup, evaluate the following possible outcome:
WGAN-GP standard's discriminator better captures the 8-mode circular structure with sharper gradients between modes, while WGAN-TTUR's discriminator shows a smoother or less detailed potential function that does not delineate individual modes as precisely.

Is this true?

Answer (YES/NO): YES